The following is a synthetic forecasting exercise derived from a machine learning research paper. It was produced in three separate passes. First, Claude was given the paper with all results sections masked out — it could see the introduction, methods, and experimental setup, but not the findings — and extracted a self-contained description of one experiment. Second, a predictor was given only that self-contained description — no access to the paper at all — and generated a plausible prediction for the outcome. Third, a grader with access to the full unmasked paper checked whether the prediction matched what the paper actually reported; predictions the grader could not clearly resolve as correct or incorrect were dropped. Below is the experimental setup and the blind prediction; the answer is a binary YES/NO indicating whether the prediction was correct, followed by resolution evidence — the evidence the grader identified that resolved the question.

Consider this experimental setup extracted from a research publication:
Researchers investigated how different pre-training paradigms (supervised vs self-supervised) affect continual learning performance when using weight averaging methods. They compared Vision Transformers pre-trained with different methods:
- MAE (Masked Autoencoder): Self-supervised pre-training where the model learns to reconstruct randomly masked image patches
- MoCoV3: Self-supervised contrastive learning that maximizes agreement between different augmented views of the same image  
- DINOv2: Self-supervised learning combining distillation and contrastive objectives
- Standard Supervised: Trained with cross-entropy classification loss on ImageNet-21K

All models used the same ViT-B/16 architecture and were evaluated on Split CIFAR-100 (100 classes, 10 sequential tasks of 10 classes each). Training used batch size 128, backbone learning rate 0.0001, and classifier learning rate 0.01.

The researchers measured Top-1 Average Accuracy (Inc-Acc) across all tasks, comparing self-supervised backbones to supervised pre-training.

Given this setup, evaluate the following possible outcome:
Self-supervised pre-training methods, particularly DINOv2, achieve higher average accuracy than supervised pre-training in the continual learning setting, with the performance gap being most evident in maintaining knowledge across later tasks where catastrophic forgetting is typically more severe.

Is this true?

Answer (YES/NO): NO